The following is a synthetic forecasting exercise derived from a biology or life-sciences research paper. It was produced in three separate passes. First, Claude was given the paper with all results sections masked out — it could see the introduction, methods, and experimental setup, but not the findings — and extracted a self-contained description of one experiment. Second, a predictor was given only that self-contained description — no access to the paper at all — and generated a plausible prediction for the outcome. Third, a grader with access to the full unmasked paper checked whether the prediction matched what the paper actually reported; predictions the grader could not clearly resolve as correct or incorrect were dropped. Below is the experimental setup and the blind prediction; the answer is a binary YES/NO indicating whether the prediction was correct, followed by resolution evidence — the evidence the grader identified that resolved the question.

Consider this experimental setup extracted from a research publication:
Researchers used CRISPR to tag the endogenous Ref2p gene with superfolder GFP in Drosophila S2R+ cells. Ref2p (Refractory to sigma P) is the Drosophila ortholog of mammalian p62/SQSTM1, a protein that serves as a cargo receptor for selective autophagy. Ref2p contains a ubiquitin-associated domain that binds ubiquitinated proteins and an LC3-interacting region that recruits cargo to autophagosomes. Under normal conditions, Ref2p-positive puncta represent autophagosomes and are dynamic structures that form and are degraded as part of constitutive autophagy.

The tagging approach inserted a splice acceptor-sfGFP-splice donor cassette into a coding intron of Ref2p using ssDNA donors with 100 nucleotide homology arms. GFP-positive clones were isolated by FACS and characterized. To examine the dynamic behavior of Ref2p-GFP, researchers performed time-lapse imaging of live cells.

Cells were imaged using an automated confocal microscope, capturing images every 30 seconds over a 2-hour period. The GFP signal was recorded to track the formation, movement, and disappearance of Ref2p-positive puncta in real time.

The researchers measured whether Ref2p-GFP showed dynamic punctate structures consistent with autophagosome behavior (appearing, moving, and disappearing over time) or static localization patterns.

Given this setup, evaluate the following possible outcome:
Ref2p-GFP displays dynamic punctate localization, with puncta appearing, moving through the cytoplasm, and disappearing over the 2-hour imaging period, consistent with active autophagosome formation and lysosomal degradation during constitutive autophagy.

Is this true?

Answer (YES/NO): NO